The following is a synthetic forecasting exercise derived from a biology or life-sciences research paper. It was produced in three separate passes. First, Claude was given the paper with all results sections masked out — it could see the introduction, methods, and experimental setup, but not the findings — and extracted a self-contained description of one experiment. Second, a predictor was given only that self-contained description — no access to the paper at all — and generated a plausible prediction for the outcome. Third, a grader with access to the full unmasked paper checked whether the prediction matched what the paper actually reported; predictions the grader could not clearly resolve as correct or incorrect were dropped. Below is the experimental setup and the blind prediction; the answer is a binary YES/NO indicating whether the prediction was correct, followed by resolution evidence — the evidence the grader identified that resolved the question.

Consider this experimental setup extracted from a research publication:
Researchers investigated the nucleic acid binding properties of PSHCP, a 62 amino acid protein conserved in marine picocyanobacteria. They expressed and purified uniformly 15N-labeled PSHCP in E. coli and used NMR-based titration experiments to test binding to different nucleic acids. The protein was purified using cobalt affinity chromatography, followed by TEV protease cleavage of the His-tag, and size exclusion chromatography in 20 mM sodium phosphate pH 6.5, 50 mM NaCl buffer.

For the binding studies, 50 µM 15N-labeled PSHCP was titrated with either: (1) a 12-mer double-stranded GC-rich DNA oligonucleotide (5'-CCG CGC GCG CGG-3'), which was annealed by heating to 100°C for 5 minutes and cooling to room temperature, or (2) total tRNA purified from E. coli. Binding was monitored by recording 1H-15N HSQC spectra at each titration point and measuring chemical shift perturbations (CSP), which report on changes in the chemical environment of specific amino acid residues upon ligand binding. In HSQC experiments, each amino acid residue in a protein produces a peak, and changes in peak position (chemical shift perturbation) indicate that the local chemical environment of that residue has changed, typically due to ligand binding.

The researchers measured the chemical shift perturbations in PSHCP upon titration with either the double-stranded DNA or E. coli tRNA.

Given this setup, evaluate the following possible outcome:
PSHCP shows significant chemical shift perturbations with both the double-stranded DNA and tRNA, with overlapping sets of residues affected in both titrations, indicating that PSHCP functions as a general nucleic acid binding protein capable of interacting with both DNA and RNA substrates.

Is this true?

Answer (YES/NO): NO